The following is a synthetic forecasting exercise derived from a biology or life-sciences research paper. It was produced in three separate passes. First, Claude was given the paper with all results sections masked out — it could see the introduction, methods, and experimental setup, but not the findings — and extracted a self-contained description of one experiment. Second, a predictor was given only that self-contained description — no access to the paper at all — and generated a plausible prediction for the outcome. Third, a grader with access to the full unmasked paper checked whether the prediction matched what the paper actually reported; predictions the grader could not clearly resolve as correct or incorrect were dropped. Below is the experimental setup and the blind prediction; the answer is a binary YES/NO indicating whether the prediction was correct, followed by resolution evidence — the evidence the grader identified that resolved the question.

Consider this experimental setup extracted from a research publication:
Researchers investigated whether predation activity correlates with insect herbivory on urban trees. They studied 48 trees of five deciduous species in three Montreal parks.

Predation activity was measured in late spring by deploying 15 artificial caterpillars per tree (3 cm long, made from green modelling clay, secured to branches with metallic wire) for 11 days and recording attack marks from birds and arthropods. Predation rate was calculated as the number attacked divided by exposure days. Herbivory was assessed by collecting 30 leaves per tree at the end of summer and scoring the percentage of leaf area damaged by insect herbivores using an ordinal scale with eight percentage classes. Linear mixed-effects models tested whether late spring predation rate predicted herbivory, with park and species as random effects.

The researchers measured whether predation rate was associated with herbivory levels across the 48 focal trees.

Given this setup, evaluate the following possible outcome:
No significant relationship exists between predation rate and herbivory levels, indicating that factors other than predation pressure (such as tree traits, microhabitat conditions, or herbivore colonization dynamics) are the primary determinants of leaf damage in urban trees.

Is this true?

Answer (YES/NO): NO